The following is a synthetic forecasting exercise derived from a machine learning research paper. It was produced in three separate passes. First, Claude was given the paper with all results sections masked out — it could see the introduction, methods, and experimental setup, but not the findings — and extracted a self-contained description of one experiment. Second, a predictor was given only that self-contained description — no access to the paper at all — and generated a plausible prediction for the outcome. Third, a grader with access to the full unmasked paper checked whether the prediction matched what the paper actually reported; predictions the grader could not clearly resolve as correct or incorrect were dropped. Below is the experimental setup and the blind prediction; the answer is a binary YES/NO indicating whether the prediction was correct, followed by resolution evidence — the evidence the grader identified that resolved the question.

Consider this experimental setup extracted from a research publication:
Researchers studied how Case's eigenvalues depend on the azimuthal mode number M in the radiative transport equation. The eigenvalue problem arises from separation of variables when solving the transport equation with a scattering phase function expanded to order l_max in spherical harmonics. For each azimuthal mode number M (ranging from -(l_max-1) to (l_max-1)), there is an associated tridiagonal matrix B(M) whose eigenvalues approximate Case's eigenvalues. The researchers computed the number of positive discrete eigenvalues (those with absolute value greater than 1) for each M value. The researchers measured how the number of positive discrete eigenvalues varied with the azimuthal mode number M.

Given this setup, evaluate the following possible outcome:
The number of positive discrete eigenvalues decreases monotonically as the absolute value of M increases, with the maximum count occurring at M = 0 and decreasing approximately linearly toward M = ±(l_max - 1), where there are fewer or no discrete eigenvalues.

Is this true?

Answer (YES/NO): YES